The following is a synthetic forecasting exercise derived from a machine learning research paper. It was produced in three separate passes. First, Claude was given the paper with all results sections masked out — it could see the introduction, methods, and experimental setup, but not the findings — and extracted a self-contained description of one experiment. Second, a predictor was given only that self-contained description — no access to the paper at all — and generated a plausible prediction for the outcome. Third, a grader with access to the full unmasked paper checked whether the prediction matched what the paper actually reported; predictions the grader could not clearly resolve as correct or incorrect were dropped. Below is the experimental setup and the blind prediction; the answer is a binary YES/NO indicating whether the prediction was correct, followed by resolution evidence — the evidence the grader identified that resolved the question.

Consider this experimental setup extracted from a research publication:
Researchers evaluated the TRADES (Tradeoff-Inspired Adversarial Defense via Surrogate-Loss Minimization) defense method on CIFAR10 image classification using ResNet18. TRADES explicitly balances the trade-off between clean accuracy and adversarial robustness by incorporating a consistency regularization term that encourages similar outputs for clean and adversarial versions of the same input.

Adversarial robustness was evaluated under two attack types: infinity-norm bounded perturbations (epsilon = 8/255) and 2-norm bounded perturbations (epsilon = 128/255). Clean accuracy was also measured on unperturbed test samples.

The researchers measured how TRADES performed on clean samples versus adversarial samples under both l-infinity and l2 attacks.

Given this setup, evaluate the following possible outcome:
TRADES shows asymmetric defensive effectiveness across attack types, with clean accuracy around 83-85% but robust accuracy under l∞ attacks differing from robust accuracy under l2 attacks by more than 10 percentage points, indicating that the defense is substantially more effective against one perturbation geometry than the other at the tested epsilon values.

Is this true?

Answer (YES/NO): NO